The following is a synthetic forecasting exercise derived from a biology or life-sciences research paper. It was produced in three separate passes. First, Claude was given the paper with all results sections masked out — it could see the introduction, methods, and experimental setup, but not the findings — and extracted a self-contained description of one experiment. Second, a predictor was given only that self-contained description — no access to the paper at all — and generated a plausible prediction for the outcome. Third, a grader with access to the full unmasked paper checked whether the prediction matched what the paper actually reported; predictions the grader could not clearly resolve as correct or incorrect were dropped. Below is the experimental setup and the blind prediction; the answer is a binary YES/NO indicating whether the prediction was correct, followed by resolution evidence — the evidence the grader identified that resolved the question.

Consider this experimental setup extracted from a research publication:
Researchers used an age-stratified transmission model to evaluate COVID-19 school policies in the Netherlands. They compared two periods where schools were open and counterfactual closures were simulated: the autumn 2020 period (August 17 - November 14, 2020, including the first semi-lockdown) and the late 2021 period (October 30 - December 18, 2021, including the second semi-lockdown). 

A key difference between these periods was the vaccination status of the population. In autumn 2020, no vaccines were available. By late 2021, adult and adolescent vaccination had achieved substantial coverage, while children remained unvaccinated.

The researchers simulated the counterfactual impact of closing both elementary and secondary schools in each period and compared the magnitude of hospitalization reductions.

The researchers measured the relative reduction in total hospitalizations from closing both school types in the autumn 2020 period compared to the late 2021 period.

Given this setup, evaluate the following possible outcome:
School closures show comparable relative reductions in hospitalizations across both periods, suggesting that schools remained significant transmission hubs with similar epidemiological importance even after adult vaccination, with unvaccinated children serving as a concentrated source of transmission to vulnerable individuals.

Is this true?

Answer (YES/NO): NO